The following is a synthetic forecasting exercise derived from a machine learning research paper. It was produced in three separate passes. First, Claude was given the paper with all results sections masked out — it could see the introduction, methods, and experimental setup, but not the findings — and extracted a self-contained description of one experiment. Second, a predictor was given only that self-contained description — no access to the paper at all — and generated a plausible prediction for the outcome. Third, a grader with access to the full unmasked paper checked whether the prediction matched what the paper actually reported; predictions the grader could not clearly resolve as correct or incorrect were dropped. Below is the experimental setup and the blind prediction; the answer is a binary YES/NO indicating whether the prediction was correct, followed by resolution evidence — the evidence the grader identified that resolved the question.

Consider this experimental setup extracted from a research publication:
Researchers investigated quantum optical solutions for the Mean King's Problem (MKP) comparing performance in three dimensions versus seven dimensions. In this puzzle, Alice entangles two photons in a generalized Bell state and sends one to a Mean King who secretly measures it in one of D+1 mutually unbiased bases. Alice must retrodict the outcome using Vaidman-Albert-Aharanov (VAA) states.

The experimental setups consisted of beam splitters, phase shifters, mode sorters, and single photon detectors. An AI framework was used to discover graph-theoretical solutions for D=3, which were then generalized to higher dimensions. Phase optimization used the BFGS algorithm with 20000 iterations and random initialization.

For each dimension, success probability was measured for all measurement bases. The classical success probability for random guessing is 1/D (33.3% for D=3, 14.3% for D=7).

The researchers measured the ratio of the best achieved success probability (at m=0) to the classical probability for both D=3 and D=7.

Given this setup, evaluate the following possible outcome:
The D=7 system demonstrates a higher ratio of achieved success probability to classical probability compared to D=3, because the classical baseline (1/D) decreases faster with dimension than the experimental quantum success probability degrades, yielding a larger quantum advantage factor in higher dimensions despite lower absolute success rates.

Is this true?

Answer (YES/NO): YES